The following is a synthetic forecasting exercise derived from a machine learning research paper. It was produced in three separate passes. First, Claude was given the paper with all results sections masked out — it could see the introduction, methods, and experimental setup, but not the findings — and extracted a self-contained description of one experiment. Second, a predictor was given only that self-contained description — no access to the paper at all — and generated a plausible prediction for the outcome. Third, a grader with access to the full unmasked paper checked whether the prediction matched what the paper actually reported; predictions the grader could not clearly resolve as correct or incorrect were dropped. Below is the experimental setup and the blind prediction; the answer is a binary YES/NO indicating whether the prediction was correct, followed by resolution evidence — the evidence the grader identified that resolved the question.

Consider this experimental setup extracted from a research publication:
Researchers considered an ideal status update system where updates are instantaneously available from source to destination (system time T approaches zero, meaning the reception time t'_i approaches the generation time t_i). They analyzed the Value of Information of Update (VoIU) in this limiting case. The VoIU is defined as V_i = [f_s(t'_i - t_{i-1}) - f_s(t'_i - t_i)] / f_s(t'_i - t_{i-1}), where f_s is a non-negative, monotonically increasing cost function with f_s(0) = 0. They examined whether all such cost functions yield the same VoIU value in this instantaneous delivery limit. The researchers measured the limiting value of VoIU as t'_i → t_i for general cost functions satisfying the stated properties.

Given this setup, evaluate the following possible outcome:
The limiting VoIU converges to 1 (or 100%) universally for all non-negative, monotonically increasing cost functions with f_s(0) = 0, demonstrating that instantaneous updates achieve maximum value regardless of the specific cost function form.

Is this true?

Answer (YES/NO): YES